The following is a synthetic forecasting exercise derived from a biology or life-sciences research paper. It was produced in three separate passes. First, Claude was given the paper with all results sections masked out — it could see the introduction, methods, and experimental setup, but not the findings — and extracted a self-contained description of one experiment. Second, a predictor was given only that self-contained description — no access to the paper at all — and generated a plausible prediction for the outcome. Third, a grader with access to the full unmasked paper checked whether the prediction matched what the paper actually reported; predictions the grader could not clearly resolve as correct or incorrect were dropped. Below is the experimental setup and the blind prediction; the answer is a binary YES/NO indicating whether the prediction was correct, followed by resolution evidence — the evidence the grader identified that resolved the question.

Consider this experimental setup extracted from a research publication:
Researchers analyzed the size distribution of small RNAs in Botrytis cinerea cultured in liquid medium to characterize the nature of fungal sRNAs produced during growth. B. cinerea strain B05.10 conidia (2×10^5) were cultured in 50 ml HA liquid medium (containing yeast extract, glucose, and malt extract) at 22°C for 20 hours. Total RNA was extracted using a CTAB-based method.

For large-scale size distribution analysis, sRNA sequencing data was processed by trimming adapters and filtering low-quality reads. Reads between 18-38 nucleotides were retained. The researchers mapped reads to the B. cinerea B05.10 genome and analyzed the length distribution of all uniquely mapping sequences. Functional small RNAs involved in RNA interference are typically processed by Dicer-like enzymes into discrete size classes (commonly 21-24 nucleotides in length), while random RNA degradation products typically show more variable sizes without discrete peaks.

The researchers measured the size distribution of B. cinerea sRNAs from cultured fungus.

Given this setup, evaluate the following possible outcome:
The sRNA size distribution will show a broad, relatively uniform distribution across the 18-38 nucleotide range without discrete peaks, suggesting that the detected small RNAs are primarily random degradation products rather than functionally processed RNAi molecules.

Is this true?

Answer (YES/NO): YES